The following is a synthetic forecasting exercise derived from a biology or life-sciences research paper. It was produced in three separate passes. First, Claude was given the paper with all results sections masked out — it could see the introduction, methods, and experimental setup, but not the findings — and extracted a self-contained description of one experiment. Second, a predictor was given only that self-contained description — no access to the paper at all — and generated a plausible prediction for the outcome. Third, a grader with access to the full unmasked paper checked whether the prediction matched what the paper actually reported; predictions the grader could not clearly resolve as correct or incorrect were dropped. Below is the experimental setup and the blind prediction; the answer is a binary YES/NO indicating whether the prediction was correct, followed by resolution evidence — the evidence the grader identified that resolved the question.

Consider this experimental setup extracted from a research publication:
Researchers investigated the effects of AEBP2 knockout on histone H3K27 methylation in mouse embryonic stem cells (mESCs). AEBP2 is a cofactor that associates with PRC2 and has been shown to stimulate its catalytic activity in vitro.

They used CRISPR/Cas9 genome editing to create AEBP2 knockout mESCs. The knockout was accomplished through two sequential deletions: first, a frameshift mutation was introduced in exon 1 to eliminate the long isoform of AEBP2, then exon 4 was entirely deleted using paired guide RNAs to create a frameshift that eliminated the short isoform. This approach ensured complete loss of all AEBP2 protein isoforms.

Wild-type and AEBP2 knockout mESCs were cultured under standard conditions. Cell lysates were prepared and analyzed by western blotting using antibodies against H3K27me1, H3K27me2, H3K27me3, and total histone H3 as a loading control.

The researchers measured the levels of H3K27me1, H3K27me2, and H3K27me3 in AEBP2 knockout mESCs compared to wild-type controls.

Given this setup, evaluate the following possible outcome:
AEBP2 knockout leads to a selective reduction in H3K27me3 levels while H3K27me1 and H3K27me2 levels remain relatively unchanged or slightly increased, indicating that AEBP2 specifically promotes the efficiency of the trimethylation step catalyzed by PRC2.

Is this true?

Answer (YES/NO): NO